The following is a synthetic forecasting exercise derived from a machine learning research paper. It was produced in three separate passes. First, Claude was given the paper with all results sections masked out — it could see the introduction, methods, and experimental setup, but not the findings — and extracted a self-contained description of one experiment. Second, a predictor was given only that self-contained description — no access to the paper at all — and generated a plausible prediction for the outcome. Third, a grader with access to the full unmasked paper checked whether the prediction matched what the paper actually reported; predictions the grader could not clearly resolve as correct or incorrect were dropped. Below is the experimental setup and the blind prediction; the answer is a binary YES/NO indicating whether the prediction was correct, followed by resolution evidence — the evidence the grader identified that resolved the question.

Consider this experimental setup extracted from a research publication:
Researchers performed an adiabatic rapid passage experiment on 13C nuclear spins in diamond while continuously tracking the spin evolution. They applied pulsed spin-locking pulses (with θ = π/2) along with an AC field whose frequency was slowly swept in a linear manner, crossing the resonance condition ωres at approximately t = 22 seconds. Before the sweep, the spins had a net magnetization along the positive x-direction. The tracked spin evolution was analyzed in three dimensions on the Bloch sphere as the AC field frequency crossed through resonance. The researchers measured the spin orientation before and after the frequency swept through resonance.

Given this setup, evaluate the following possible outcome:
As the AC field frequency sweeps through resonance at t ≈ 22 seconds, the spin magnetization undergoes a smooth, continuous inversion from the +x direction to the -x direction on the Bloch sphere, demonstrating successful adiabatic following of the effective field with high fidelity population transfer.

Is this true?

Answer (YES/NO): YES